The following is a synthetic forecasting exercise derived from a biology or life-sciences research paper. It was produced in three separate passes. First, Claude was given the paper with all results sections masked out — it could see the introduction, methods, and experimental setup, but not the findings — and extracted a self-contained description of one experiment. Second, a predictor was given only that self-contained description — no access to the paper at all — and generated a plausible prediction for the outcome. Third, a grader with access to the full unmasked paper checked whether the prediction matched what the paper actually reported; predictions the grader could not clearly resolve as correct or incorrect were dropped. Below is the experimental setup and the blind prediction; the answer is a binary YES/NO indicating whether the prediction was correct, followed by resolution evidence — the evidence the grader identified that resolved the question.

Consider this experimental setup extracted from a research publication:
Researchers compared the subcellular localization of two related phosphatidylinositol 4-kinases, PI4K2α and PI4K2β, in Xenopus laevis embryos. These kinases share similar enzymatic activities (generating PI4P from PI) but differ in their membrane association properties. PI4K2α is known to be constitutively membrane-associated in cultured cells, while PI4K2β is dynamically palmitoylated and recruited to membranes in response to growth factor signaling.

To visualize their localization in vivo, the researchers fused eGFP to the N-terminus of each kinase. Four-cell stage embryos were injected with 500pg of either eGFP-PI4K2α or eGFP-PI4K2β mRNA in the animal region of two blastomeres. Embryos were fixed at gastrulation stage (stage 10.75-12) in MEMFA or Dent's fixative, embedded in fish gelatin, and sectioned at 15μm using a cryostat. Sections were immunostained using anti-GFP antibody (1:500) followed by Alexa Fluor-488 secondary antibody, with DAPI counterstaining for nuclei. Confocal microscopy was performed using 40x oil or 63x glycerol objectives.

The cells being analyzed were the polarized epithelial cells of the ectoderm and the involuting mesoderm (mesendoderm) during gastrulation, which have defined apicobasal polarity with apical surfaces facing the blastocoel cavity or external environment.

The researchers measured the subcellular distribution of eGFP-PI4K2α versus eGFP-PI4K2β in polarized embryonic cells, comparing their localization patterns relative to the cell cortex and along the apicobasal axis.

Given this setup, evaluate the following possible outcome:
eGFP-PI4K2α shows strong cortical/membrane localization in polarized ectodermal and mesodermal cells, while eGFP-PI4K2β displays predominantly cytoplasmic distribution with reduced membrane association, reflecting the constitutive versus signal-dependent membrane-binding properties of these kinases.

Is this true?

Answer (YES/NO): NO